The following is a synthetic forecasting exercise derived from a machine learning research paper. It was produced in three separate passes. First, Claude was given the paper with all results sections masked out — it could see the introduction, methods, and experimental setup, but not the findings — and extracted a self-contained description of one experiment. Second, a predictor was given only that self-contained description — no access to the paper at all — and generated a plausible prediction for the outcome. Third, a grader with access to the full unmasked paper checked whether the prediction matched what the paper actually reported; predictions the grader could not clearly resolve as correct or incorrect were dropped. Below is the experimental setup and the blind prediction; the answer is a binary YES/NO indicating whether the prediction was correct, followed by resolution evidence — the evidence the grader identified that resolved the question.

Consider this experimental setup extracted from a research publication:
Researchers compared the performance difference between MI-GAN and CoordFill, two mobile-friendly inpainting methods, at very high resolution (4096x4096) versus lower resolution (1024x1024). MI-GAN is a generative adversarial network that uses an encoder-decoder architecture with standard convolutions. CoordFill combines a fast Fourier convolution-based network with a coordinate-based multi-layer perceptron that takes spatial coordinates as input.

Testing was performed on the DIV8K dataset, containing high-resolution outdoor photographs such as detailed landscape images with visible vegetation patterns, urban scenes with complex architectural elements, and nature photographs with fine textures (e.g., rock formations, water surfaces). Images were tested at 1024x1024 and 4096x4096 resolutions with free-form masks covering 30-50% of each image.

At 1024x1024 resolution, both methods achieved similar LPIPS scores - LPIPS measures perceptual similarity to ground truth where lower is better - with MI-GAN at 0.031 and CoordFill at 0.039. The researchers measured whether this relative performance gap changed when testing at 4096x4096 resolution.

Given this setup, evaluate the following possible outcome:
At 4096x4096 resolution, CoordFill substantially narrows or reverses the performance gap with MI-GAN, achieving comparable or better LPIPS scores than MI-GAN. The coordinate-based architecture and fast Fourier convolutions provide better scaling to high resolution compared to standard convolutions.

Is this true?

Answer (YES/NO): YES